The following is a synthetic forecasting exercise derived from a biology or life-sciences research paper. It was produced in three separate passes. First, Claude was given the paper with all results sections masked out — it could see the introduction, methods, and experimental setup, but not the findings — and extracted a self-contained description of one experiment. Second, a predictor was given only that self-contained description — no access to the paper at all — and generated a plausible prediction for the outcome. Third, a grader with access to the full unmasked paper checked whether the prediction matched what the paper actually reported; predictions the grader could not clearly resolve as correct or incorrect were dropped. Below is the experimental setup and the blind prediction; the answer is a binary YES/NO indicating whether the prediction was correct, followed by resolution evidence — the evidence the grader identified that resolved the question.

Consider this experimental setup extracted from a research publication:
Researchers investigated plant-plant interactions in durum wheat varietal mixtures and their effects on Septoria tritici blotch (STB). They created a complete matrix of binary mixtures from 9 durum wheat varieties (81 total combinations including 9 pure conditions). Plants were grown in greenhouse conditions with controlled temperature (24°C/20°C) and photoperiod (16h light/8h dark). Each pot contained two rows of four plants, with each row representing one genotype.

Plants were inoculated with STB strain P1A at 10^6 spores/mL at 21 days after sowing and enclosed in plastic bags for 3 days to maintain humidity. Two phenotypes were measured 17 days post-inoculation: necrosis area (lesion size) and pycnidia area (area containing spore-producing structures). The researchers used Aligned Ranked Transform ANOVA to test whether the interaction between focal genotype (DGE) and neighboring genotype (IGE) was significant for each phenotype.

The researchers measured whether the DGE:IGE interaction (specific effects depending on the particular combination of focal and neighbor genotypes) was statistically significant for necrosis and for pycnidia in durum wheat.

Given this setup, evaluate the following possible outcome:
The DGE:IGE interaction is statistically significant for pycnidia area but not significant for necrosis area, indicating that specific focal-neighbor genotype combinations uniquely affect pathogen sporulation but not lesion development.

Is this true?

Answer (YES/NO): NO